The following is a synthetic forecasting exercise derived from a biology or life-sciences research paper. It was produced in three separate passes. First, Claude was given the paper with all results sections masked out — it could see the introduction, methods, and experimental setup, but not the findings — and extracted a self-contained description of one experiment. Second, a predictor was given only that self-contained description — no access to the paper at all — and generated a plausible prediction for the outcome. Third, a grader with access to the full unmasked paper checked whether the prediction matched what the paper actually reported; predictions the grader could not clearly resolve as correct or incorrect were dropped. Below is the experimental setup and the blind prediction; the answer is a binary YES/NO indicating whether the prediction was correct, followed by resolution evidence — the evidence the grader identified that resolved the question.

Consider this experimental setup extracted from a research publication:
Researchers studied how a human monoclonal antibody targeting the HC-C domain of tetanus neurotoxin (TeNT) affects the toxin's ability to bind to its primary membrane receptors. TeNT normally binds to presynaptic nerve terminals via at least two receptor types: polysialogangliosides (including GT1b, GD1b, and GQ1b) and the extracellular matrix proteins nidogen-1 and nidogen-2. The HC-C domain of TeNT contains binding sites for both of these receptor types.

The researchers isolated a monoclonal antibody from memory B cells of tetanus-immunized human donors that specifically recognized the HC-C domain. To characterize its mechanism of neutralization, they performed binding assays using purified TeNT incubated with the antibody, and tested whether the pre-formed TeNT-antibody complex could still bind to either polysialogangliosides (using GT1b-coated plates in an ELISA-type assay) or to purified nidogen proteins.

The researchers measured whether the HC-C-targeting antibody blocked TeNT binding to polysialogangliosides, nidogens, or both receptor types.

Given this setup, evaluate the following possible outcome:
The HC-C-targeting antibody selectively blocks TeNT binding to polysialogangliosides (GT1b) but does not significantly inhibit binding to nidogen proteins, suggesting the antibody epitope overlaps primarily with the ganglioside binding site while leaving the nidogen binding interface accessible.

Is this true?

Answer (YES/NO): NO